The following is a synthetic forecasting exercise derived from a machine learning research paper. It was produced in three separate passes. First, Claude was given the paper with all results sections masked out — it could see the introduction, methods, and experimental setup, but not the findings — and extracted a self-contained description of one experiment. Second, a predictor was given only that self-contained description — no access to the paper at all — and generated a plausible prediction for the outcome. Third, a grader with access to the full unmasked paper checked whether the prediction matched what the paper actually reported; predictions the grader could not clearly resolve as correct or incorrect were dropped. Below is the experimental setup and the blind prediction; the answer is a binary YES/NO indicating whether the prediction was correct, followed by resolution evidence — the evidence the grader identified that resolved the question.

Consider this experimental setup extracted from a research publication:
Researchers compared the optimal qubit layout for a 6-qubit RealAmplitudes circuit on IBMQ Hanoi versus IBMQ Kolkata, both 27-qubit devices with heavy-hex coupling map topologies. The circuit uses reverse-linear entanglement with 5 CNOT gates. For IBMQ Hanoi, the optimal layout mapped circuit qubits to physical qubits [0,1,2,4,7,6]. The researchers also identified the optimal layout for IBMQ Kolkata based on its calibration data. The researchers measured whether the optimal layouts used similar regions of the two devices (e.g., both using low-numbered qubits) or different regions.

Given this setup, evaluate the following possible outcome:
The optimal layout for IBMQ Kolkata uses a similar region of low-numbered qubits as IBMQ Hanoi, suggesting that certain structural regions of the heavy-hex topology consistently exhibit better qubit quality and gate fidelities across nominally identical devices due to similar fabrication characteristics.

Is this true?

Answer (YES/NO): NO